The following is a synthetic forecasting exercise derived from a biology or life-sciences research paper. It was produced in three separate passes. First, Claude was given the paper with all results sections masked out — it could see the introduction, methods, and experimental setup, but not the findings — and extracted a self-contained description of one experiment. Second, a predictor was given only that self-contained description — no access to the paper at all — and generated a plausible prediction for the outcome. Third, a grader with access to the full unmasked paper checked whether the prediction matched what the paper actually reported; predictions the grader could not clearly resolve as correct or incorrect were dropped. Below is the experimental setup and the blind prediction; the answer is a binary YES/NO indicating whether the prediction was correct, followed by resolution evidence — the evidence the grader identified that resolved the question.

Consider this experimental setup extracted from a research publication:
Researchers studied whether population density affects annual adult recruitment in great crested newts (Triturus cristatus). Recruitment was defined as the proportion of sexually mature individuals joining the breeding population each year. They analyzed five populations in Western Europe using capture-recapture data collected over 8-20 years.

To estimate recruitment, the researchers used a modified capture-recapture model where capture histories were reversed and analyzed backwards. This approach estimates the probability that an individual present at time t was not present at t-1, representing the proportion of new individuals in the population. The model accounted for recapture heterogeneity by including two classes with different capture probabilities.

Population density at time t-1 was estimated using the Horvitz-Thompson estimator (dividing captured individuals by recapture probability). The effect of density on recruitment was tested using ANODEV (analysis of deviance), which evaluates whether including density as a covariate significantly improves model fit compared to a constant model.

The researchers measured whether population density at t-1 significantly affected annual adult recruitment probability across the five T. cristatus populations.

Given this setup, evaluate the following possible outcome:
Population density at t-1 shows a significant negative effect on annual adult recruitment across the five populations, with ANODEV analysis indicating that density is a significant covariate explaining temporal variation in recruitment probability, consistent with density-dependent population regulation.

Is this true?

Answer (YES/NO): NO